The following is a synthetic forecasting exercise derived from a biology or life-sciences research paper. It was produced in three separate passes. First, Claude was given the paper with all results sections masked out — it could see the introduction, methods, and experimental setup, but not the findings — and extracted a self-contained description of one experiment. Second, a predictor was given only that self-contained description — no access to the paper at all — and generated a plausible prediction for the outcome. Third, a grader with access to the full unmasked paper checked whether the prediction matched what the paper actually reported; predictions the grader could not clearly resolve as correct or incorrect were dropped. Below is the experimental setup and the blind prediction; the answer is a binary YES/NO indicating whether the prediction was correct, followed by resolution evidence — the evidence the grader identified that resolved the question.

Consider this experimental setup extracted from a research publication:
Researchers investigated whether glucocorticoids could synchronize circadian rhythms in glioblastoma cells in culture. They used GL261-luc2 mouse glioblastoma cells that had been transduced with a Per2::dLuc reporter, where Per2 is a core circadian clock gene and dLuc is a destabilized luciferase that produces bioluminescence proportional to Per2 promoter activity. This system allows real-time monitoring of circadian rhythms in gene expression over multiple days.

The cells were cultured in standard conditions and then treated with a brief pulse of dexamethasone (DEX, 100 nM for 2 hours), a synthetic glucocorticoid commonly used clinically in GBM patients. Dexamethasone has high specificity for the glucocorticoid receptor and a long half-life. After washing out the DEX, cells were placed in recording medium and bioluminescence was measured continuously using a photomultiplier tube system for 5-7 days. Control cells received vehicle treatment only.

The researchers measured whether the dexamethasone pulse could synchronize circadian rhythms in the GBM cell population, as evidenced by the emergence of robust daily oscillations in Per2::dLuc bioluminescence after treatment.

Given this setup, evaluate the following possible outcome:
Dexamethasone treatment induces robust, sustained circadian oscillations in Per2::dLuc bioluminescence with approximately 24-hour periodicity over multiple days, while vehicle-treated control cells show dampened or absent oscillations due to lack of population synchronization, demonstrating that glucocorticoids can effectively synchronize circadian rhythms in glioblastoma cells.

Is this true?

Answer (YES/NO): NO